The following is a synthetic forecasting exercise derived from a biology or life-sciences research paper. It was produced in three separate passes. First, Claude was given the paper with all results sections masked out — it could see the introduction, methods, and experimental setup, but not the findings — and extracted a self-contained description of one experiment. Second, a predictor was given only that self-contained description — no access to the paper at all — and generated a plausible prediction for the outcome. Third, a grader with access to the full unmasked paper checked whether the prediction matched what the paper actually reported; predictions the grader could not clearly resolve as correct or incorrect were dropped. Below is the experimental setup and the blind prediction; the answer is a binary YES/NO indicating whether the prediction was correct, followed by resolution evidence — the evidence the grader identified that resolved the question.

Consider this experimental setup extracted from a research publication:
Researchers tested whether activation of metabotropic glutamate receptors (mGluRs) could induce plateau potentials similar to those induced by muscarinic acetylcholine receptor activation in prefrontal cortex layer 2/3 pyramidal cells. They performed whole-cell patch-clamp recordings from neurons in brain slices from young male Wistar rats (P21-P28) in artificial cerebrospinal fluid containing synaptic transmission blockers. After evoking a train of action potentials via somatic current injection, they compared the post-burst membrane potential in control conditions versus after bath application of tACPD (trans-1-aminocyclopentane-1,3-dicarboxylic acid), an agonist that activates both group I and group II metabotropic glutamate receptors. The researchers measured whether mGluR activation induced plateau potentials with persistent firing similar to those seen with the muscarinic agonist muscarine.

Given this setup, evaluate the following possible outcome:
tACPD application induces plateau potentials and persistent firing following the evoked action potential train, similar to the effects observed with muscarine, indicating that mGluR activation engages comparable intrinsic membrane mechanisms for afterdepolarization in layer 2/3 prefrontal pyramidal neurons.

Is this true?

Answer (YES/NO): YES